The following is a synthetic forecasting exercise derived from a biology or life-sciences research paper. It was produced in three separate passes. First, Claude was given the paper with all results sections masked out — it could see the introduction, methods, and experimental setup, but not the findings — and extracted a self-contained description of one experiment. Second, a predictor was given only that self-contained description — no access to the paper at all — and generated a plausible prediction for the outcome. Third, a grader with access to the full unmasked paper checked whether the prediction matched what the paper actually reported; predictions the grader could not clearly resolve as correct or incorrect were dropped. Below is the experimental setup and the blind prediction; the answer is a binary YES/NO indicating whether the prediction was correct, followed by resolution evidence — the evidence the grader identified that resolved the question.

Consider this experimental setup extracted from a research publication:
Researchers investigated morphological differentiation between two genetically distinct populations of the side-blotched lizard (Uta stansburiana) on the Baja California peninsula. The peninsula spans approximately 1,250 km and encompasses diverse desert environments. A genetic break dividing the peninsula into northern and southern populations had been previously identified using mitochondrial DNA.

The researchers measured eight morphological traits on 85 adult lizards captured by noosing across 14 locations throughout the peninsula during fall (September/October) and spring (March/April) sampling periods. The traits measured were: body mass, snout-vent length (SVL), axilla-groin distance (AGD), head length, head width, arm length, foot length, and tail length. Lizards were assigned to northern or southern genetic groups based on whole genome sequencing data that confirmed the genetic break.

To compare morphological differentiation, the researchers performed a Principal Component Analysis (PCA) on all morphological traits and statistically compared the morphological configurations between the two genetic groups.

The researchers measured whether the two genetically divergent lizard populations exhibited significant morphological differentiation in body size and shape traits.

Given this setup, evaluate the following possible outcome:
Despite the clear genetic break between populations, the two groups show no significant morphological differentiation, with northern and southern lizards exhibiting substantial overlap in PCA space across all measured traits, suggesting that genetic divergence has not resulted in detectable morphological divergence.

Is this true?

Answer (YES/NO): YES